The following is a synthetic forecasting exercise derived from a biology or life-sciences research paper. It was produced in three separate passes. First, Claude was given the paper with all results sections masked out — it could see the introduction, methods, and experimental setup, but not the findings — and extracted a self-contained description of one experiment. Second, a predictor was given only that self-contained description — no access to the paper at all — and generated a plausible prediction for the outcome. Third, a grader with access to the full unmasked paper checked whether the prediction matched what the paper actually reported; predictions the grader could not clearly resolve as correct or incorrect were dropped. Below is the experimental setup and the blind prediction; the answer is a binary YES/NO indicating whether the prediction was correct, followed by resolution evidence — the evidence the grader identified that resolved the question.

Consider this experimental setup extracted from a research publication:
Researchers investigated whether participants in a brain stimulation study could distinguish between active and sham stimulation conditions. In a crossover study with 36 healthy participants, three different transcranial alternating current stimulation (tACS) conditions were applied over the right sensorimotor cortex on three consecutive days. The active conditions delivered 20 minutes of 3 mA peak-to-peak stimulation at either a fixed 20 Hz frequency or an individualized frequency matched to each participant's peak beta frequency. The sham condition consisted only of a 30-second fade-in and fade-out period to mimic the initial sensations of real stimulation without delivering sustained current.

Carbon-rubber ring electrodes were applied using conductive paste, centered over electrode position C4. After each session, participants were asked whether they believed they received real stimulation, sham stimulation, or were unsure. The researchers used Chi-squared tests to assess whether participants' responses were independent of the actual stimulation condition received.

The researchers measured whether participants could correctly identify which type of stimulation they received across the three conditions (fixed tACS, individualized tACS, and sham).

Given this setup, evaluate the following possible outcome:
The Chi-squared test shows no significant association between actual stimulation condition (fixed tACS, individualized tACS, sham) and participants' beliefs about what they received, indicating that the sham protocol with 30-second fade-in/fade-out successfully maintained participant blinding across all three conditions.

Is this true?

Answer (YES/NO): NO